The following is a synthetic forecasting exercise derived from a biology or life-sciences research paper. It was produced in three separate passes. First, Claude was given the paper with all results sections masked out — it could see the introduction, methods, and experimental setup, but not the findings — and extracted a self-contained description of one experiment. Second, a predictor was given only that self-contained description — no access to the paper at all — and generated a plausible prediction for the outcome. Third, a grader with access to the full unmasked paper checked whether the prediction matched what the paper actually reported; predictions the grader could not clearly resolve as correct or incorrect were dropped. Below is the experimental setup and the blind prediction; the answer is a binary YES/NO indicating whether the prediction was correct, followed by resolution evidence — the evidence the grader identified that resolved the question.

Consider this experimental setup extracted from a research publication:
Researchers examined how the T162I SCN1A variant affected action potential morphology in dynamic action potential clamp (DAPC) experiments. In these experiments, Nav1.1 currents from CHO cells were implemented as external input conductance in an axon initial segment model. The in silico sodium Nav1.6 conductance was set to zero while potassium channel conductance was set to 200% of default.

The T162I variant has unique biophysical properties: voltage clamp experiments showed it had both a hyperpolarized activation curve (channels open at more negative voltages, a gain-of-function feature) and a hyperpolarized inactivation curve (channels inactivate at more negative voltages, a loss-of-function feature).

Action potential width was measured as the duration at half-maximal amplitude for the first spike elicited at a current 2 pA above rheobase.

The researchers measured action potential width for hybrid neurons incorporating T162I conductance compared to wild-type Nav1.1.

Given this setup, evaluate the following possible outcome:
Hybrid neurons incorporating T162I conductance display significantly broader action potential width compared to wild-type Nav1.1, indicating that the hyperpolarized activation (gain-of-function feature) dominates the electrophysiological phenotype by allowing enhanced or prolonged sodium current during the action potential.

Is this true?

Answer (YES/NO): NO